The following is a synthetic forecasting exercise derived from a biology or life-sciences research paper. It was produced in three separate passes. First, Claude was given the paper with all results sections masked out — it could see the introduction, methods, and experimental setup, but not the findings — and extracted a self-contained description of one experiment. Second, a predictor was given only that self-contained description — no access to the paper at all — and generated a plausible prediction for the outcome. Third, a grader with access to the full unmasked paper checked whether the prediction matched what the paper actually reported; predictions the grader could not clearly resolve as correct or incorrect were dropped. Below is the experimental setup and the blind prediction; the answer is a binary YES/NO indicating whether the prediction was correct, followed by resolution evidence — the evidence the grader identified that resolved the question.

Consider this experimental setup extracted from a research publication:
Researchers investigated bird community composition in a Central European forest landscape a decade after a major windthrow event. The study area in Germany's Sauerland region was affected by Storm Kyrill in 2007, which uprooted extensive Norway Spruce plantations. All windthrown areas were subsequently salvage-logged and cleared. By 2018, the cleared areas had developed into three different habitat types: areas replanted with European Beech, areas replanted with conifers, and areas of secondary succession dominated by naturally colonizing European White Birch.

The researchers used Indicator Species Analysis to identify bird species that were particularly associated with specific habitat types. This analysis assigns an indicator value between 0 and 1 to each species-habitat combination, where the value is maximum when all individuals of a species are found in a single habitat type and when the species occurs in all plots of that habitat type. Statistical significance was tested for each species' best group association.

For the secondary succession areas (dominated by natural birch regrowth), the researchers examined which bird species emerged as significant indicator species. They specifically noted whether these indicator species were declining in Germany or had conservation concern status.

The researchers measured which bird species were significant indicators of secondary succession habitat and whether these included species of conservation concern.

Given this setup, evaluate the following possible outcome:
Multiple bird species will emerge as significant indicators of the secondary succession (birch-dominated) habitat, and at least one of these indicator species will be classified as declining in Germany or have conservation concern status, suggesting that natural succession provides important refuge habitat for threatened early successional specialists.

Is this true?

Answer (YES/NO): YES